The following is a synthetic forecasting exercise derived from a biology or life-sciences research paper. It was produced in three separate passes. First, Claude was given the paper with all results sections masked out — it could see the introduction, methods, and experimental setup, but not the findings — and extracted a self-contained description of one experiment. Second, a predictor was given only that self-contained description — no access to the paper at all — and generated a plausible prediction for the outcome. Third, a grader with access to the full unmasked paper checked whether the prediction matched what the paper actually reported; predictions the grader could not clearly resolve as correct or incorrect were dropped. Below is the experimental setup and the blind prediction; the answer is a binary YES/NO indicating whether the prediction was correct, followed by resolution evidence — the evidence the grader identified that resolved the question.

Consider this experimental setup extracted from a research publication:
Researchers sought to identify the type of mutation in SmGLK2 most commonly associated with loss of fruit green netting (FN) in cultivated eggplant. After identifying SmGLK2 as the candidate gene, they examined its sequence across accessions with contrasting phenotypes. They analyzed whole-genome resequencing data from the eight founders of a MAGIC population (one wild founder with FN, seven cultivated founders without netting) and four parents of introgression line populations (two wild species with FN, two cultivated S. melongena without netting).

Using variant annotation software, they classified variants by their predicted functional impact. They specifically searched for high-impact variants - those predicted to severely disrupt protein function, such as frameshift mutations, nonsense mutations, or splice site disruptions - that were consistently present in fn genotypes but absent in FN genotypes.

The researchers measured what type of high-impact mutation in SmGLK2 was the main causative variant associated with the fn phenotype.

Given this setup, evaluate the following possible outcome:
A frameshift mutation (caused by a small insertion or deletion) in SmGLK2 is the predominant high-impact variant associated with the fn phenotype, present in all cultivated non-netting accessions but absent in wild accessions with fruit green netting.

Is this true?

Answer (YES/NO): NO